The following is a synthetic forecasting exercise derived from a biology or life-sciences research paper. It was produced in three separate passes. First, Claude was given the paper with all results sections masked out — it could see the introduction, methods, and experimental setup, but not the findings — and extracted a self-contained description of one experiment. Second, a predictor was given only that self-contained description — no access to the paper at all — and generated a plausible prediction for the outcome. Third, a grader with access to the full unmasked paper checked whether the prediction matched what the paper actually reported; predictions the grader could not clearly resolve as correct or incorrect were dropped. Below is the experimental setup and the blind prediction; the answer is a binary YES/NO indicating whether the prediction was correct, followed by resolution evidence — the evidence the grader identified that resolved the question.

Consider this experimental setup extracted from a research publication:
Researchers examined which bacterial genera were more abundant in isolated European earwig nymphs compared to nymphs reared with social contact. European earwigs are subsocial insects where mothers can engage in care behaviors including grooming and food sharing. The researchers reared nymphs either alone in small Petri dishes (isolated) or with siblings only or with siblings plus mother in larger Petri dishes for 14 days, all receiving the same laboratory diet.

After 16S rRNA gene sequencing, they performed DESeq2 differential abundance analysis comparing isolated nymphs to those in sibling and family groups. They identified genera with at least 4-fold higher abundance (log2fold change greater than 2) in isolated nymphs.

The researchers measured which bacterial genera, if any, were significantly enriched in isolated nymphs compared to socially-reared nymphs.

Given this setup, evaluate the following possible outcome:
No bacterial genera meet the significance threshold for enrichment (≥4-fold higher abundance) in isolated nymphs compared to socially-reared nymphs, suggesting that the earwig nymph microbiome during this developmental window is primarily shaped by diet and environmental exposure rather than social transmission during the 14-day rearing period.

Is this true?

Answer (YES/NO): NO